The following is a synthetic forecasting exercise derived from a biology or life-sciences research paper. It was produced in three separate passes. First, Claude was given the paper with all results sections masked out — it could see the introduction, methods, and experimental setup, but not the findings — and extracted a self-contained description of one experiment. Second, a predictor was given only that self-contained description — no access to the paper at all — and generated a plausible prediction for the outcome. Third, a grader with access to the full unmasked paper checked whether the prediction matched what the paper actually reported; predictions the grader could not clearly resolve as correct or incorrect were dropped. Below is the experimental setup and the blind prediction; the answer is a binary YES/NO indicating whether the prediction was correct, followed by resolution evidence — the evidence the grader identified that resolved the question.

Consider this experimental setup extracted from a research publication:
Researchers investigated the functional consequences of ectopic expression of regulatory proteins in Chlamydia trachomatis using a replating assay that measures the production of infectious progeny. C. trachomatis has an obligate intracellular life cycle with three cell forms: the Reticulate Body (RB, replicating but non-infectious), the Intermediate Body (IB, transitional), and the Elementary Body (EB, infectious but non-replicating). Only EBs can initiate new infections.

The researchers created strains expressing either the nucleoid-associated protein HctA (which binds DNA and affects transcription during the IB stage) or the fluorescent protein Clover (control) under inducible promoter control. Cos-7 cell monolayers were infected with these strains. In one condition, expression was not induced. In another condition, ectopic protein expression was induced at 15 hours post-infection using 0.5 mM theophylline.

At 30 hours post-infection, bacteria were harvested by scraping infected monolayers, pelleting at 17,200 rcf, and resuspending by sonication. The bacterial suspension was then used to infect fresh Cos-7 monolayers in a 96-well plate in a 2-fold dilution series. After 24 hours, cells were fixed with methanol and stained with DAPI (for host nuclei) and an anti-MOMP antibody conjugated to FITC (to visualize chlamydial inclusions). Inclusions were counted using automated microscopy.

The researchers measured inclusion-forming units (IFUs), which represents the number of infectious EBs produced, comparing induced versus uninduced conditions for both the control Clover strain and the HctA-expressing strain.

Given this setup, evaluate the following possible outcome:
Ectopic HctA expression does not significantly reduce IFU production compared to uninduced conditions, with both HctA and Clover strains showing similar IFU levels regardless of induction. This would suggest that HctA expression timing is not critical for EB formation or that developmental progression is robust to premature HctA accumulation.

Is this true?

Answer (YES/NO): NO